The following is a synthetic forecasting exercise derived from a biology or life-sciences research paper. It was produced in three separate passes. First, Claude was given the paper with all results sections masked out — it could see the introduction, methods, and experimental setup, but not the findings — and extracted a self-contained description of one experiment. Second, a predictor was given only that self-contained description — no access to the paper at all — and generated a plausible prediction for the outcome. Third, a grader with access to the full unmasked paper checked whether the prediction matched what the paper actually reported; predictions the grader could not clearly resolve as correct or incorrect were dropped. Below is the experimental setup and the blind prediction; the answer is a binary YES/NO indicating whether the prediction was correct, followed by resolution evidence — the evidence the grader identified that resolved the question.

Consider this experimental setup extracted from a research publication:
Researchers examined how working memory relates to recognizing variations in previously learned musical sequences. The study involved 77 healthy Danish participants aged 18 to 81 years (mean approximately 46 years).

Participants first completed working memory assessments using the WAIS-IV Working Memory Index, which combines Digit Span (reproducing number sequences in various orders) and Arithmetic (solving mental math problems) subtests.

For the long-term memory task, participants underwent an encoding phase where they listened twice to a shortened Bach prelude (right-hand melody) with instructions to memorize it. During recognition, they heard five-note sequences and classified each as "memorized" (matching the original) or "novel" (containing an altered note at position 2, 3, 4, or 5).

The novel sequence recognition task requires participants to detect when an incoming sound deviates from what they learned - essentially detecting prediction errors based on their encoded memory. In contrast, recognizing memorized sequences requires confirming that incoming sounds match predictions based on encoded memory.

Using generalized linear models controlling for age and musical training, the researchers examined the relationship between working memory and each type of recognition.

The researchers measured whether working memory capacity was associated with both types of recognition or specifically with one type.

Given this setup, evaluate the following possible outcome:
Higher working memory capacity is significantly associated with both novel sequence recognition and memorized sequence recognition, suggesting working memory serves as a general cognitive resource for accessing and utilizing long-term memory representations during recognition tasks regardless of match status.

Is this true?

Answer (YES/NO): NO